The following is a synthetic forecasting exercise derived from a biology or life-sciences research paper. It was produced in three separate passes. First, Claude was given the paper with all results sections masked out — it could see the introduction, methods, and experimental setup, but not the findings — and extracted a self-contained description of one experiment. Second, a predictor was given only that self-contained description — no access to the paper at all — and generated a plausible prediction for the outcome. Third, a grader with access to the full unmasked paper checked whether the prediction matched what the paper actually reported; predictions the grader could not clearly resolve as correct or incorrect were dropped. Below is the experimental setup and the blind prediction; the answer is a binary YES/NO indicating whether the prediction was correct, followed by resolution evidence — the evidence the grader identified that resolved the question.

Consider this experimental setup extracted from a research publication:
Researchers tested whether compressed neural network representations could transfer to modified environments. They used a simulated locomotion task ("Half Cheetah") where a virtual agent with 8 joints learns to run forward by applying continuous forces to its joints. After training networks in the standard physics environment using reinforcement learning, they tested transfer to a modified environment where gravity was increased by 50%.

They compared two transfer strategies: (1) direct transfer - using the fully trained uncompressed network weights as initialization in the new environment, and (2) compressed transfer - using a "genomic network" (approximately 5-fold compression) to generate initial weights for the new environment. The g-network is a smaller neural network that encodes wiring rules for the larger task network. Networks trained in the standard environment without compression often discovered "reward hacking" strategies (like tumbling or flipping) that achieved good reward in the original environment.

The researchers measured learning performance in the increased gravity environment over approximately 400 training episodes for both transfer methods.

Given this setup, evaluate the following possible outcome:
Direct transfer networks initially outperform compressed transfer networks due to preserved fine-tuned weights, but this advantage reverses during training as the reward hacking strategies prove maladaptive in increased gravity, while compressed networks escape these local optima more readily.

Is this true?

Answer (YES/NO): NO